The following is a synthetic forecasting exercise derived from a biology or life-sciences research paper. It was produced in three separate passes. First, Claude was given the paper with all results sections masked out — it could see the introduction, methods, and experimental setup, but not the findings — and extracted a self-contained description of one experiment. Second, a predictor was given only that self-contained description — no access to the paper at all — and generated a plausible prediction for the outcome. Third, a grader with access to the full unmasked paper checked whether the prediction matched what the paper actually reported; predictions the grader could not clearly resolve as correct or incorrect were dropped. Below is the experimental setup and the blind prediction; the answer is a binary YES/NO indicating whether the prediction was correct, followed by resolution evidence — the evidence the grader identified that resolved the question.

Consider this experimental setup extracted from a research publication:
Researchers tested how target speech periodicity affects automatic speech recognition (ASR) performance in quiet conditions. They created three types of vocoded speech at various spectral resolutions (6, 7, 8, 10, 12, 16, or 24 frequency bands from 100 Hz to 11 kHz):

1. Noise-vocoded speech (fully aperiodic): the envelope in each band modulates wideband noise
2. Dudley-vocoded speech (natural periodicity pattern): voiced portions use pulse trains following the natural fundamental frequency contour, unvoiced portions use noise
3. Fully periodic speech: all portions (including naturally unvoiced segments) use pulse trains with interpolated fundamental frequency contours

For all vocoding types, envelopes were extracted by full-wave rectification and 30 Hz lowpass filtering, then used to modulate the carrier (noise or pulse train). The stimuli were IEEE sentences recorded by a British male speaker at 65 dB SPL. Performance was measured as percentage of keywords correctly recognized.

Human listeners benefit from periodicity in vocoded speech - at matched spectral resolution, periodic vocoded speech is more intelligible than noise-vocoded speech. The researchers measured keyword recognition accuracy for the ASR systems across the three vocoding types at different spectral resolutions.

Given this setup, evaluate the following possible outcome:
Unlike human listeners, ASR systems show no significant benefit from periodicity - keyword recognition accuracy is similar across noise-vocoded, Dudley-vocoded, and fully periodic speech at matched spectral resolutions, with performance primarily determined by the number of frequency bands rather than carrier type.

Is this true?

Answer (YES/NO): NO